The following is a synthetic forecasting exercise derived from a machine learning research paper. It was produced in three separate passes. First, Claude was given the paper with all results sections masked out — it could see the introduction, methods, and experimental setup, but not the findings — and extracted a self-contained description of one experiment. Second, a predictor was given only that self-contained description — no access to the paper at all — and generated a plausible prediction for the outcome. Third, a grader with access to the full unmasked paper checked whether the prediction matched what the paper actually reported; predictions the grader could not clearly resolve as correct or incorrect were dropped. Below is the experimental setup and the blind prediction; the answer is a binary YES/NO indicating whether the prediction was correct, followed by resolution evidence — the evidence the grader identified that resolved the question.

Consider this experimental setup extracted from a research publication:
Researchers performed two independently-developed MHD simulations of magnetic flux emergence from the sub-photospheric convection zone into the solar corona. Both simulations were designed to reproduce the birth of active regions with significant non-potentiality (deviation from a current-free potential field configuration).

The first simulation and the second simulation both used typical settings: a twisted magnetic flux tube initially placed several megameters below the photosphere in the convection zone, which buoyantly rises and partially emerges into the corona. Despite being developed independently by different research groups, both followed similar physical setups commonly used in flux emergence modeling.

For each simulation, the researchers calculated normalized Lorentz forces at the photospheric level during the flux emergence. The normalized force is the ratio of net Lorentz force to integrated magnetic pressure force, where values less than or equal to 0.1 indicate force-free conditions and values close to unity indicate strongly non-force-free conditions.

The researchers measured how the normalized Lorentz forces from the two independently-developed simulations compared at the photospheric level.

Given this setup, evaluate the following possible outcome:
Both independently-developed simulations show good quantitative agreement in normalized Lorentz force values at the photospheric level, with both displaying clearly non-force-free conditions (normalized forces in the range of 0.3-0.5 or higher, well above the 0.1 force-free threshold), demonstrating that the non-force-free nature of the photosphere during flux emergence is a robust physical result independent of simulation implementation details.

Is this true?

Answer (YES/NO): YES